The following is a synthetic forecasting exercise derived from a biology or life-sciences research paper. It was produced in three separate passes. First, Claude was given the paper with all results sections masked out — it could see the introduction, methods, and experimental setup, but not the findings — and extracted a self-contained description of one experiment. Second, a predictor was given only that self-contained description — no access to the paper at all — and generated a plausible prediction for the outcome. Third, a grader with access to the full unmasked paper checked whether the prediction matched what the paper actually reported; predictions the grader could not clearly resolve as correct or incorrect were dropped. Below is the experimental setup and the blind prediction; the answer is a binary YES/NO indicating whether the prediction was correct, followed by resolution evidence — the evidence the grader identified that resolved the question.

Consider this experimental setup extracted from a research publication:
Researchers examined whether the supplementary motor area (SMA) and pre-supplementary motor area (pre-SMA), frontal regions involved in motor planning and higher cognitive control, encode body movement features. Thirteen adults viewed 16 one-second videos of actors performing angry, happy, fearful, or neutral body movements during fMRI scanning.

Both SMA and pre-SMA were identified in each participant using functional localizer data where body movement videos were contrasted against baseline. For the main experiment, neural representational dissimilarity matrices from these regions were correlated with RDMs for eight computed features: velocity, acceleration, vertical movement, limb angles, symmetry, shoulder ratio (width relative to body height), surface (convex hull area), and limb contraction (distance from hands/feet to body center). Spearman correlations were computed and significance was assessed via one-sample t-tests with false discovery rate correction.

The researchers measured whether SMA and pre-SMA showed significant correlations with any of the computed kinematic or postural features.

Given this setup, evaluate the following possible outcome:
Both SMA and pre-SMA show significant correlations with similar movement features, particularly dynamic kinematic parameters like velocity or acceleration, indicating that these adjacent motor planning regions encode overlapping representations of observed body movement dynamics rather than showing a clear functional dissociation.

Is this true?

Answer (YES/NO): NO